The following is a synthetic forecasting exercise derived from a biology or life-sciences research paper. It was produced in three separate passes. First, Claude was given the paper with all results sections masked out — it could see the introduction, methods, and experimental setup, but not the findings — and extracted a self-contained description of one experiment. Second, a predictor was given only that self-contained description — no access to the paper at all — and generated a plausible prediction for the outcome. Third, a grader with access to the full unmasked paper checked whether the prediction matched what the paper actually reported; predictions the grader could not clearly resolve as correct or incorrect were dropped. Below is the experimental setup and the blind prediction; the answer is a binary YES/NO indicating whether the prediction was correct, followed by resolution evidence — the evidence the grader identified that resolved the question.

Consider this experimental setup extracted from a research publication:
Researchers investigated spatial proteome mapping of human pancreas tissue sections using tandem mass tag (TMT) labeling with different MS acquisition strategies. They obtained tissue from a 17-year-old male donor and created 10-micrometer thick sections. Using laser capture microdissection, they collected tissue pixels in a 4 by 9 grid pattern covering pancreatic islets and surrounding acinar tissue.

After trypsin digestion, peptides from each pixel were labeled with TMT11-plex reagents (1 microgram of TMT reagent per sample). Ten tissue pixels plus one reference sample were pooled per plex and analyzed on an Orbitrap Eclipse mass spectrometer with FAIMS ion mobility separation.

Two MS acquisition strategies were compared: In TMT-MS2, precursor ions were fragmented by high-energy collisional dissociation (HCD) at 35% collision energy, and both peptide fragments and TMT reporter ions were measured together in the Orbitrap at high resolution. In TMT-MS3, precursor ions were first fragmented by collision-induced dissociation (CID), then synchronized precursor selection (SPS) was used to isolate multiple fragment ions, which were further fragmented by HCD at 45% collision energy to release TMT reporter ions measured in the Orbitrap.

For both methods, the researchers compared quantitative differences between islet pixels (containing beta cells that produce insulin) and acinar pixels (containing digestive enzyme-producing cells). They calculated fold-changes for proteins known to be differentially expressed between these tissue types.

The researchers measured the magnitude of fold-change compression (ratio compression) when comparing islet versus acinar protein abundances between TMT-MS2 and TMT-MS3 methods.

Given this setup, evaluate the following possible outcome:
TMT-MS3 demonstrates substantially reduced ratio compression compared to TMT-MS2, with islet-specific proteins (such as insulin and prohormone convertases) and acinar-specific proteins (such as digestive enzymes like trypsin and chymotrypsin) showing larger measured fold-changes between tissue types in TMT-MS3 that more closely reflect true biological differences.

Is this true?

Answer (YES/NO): NO